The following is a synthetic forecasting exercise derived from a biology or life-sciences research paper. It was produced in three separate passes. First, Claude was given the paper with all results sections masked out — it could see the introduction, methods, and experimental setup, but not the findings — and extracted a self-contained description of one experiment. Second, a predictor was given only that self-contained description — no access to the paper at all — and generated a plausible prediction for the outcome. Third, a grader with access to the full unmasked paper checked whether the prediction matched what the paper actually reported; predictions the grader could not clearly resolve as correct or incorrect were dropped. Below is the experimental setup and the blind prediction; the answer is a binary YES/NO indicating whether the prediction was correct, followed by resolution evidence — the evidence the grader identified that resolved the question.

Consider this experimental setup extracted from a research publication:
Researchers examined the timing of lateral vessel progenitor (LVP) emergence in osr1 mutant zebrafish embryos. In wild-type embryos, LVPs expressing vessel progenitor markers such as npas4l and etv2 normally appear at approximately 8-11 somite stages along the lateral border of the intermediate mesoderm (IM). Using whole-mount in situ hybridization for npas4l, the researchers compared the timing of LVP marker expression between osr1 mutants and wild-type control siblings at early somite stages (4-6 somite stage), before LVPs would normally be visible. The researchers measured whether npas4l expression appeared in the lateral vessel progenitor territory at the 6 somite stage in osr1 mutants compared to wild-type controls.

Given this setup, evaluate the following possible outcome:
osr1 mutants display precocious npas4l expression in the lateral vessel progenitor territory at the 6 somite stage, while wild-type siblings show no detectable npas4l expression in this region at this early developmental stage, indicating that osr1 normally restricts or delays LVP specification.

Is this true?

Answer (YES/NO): NO